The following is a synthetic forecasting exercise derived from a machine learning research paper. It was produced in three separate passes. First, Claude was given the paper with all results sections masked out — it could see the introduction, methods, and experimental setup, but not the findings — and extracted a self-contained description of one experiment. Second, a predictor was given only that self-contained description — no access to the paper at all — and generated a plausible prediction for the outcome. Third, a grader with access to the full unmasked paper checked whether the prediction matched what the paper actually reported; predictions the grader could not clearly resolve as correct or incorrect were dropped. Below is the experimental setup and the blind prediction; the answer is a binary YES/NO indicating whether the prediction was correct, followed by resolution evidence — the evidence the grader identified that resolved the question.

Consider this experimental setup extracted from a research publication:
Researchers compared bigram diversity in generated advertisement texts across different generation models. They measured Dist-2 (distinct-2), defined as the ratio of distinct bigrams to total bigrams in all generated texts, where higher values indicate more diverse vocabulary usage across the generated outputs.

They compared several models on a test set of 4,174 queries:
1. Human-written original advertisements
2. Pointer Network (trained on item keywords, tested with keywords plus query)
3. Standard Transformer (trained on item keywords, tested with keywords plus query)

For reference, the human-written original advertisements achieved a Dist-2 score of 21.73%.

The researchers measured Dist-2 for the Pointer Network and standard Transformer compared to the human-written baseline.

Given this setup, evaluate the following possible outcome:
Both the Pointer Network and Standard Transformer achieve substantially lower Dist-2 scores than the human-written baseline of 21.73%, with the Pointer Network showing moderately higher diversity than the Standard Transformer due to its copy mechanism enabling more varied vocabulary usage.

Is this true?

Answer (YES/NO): NO